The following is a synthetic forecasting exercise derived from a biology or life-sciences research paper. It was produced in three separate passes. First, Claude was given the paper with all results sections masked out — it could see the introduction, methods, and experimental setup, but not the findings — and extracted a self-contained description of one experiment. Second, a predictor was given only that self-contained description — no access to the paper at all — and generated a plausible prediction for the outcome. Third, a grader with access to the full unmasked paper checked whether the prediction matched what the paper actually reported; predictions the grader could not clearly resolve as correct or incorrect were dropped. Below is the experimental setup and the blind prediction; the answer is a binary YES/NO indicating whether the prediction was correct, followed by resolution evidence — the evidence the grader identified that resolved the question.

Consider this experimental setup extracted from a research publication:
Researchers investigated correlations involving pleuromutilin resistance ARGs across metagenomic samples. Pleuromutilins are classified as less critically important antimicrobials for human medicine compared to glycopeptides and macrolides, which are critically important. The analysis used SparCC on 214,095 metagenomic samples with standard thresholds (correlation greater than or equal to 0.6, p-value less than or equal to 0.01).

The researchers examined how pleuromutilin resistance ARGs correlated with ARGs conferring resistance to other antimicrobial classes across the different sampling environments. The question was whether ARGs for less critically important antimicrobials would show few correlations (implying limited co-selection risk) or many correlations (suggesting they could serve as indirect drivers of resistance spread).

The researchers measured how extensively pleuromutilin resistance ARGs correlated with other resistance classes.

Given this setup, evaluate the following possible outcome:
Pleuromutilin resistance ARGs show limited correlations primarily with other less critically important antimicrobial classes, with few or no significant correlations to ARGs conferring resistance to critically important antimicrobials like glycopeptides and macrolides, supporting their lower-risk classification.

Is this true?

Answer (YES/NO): NO